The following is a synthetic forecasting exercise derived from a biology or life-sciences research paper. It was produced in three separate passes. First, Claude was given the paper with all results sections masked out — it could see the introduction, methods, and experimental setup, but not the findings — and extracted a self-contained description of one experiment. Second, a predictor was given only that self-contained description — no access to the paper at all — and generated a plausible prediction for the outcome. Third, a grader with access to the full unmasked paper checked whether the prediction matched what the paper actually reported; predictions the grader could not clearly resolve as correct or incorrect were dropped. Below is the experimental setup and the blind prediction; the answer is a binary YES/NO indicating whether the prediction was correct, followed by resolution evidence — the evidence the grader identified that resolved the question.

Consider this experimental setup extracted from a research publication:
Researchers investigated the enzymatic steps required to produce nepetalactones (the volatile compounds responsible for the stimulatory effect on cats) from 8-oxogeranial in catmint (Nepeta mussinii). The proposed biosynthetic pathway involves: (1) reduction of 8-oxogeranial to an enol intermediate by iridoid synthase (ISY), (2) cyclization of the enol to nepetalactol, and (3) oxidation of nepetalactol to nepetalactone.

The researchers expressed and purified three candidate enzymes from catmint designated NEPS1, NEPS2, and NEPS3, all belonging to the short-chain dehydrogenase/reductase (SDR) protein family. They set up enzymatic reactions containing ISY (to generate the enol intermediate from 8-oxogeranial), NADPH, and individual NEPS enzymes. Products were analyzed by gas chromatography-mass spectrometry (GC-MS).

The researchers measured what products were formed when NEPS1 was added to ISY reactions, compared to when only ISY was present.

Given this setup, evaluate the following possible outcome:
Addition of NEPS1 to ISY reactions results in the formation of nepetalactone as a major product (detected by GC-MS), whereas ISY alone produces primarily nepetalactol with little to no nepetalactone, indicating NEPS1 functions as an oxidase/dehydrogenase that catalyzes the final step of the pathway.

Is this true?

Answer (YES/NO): YES